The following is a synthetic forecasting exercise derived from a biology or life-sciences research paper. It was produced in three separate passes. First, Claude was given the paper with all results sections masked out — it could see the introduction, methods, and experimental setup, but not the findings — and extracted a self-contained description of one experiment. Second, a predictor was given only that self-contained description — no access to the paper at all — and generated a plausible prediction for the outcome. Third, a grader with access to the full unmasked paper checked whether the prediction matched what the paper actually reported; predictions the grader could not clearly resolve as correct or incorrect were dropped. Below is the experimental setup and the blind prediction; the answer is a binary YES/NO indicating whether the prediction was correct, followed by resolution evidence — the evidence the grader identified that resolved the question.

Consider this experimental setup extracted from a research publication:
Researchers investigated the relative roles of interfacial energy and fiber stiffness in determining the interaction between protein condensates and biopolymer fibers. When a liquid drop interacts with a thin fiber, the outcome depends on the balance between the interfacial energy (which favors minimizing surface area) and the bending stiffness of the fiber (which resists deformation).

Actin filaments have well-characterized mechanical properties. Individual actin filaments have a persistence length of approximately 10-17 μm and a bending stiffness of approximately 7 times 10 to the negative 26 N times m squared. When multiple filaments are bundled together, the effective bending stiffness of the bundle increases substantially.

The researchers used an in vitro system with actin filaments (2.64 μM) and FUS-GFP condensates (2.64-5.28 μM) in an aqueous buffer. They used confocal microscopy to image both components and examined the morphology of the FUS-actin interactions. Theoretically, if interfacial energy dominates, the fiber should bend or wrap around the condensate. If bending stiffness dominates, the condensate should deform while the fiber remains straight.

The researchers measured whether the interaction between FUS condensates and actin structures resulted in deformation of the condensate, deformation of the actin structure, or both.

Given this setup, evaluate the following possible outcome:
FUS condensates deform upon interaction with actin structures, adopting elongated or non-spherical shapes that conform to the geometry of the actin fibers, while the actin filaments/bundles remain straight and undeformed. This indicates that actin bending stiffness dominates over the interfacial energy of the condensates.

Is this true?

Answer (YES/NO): YES